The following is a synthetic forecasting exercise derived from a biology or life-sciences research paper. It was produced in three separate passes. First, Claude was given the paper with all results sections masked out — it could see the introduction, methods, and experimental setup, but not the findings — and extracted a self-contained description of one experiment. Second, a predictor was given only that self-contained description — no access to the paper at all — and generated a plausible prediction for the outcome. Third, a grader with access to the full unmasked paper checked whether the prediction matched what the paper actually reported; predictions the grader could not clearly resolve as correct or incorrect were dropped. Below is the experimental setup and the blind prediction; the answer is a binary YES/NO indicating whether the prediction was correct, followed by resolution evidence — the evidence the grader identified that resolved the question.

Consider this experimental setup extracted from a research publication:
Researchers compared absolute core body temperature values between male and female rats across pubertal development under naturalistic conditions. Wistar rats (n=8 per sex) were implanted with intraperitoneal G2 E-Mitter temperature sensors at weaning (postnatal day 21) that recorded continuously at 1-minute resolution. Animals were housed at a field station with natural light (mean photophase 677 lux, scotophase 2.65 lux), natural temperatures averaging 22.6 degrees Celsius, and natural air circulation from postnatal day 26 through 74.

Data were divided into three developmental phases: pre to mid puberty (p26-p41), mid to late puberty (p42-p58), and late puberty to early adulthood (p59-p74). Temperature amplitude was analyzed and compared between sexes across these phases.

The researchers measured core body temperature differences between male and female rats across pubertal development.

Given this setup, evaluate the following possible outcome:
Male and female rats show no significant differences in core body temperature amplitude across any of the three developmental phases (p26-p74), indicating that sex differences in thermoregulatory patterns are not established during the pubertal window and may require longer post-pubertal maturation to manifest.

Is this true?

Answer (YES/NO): NO